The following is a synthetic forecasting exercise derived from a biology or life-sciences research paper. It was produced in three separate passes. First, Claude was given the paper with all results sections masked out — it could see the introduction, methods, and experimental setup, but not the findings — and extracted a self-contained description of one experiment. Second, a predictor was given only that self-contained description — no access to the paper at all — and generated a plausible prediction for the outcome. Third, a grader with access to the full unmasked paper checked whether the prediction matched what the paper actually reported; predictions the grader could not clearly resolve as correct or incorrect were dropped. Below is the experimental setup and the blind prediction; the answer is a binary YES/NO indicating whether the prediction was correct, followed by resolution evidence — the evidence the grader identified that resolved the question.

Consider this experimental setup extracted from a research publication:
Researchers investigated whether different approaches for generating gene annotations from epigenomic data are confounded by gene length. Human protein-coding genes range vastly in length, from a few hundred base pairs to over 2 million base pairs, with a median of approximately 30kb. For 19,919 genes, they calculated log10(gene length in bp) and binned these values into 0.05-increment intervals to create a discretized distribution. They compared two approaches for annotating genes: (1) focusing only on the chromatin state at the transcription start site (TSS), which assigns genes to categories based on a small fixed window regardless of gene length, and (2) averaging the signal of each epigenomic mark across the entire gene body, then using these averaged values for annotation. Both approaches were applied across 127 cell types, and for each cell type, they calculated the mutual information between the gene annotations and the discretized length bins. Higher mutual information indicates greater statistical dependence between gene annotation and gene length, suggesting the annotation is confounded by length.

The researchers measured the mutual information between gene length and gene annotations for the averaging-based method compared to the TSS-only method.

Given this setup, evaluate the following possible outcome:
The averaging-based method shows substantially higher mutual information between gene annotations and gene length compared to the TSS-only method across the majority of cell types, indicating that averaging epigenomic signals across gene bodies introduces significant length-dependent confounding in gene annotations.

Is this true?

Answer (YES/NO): YES